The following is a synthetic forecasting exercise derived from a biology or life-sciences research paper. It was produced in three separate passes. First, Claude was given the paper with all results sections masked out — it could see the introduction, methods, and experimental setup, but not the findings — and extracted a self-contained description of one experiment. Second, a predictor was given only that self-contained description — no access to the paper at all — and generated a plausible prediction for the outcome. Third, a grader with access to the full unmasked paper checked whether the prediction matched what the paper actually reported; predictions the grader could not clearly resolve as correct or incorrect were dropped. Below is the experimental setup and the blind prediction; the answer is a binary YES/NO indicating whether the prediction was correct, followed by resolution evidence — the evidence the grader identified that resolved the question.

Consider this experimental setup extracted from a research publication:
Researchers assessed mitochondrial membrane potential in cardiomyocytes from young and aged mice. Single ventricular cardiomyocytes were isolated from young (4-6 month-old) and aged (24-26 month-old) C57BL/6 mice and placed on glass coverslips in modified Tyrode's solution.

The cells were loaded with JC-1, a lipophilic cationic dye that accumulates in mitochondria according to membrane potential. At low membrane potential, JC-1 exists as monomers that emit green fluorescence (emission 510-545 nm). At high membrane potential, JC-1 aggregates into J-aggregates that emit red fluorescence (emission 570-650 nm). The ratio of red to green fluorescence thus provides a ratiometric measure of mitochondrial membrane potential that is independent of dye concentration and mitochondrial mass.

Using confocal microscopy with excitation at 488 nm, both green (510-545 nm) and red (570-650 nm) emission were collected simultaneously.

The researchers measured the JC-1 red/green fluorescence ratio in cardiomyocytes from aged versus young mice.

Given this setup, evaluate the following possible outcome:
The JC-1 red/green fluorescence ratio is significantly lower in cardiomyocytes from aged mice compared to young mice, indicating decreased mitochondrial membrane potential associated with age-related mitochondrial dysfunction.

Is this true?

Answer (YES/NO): NO